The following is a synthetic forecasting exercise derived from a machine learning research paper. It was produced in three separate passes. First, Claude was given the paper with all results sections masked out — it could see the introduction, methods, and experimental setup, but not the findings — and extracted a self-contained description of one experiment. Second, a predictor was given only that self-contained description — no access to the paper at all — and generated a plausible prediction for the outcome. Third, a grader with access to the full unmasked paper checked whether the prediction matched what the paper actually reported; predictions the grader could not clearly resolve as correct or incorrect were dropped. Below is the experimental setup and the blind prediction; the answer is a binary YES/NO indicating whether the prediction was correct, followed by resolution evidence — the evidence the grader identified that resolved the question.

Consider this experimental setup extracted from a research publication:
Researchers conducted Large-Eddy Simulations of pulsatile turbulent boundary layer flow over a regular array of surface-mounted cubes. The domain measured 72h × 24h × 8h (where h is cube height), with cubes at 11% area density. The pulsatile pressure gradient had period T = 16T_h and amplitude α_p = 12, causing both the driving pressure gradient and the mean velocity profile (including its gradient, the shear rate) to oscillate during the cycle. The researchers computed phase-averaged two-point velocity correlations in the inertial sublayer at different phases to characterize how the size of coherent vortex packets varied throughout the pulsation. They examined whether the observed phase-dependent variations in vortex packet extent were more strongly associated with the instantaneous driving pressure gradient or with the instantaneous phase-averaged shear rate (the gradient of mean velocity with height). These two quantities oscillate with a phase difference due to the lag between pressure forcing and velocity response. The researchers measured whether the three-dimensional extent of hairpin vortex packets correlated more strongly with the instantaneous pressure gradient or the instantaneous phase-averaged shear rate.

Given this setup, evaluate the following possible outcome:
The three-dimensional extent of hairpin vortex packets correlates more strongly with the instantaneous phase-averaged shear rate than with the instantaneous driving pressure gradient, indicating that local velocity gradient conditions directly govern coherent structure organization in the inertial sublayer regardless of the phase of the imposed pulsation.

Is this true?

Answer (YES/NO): YES